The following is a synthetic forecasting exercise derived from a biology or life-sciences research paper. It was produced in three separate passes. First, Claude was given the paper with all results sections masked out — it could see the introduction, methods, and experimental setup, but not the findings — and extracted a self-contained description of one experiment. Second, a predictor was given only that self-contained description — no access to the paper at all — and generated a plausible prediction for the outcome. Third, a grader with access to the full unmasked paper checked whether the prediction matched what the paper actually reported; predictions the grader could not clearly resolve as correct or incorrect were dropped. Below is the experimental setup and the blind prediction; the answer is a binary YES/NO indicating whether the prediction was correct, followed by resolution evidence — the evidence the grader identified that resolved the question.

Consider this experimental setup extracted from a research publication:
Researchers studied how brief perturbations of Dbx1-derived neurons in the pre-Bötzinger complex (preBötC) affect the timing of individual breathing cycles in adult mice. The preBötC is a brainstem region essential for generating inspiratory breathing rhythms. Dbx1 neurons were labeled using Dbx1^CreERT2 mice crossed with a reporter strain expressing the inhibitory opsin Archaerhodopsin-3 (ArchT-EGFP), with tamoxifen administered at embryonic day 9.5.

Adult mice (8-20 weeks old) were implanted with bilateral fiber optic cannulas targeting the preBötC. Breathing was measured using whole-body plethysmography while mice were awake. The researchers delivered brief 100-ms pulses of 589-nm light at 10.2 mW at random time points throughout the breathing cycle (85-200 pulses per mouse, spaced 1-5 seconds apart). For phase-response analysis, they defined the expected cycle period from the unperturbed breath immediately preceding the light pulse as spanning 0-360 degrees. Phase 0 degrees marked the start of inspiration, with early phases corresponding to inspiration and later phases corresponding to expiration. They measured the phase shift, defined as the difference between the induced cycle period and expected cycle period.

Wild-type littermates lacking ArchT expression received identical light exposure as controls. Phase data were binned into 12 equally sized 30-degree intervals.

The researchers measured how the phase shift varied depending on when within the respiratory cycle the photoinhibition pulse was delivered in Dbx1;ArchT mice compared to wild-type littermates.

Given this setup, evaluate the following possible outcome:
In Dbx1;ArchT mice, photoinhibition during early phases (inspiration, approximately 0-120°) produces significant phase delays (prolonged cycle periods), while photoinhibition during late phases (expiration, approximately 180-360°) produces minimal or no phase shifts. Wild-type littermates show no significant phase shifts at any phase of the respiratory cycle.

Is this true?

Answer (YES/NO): NO